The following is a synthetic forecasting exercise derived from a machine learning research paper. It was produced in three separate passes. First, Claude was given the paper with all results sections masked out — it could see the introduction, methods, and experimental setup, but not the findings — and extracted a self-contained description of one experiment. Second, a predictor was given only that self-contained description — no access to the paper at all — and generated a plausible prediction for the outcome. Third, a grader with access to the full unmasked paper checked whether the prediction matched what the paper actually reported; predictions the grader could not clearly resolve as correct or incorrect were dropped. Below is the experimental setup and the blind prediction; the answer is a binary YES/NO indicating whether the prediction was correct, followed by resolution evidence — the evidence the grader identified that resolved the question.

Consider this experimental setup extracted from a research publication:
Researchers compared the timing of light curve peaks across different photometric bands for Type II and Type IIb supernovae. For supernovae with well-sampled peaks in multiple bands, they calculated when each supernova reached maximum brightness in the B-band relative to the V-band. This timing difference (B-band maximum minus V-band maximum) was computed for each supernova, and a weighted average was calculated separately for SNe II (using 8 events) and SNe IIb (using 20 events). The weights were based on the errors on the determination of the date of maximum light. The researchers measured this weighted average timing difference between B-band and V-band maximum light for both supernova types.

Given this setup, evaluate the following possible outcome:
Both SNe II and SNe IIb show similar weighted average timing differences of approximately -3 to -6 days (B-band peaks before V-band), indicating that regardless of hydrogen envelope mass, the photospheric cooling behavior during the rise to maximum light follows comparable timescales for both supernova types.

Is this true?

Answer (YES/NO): NO